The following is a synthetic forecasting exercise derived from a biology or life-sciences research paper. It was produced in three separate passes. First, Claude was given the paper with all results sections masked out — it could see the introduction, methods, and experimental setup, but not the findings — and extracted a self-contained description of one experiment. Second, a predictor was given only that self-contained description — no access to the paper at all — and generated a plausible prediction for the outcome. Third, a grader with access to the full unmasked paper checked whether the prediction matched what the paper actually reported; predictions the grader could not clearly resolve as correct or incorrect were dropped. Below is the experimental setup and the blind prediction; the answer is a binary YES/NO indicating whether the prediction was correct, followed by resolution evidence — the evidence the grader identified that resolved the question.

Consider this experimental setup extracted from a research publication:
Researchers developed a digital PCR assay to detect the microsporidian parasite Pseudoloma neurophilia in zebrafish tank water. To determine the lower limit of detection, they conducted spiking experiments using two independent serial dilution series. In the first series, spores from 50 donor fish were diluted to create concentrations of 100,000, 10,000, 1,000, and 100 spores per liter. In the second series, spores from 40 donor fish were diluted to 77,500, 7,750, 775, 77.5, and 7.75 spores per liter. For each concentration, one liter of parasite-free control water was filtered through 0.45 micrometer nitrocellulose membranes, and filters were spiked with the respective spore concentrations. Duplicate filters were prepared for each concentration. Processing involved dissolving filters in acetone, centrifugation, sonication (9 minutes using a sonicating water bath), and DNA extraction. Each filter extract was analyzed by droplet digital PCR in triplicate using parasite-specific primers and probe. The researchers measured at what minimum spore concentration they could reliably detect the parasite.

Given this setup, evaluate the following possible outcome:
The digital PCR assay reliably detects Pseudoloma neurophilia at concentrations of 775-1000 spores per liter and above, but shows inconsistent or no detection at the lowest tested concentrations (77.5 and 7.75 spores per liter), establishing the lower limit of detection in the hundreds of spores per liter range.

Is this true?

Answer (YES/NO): NO